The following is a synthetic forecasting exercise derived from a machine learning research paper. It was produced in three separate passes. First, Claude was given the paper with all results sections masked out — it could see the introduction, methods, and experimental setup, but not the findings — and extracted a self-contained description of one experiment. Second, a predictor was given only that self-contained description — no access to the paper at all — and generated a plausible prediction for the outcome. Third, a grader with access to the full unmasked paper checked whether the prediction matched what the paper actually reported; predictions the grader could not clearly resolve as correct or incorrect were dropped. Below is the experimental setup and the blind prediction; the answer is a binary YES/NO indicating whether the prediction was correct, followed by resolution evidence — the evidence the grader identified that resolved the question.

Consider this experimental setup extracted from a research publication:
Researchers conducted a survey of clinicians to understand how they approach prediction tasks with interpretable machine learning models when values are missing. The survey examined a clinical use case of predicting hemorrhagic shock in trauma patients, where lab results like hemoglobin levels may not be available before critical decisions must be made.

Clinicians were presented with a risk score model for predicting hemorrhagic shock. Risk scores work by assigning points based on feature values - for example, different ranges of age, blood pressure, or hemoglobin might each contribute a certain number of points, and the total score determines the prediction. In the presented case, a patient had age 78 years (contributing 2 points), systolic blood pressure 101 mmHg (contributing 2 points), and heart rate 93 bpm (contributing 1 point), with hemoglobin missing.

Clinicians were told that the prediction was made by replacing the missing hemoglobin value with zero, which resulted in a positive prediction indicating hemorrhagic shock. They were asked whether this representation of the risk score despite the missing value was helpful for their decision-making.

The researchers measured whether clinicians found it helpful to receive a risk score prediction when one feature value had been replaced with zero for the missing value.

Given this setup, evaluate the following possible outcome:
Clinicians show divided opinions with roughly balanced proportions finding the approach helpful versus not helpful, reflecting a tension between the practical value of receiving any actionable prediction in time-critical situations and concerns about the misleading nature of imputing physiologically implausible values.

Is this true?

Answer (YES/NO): NO